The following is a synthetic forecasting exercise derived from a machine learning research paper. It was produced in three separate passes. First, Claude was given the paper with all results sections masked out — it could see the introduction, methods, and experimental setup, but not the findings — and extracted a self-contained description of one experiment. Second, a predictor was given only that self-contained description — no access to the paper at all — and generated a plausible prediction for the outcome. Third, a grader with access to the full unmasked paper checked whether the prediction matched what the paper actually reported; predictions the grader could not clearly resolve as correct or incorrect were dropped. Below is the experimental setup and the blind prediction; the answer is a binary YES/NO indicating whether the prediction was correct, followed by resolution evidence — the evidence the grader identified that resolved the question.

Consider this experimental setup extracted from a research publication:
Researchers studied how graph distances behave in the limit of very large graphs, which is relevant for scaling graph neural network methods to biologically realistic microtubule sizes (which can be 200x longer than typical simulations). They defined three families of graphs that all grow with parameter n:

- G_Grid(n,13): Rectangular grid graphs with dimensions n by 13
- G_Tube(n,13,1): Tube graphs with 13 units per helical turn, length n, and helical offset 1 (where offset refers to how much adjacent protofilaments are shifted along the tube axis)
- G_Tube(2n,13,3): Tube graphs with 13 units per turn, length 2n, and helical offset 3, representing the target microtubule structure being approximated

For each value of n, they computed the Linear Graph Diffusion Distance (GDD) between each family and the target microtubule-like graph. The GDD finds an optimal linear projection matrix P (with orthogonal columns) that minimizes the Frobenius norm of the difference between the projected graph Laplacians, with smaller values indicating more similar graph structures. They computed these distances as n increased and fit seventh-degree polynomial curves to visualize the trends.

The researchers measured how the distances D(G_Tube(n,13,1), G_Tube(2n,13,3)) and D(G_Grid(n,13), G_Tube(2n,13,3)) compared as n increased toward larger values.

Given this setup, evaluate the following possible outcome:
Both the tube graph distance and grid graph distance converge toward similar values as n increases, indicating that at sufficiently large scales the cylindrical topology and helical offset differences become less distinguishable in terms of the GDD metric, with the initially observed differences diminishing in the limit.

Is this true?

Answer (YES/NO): NO